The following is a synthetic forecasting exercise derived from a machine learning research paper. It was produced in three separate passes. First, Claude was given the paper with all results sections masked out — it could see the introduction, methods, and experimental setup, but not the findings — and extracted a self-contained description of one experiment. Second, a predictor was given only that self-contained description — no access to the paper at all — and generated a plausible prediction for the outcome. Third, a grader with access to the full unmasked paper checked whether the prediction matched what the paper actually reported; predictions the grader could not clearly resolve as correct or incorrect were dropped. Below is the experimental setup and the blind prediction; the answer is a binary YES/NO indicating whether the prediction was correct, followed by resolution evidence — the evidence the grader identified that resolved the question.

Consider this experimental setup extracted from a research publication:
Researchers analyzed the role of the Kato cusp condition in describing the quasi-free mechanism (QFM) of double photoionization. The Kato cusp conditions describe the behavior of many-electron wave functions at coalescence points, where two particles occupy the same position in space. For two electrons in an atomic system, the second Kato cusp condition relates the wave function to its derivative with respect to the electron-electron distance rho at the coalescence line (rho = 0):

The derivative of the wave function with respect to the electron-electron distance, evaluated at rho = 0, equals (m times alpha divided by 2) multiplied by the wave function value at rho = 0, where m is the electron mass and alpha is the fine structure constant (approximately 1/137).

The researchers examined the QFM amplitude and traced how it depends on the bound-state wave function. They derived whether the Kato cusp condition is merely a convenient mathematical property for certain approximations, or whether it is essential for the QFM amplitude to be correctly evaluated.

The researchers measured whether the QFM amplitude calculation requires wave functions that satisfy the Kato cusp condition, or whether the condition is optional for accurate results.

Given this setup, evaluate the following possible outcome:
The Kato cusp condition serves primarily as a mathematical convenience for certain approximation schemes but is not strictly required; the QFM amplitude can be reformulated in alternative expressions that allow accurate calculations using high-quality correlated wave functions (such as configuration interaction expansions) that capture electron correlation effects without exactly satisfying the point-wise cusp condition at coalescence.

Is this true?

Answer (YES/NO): NO